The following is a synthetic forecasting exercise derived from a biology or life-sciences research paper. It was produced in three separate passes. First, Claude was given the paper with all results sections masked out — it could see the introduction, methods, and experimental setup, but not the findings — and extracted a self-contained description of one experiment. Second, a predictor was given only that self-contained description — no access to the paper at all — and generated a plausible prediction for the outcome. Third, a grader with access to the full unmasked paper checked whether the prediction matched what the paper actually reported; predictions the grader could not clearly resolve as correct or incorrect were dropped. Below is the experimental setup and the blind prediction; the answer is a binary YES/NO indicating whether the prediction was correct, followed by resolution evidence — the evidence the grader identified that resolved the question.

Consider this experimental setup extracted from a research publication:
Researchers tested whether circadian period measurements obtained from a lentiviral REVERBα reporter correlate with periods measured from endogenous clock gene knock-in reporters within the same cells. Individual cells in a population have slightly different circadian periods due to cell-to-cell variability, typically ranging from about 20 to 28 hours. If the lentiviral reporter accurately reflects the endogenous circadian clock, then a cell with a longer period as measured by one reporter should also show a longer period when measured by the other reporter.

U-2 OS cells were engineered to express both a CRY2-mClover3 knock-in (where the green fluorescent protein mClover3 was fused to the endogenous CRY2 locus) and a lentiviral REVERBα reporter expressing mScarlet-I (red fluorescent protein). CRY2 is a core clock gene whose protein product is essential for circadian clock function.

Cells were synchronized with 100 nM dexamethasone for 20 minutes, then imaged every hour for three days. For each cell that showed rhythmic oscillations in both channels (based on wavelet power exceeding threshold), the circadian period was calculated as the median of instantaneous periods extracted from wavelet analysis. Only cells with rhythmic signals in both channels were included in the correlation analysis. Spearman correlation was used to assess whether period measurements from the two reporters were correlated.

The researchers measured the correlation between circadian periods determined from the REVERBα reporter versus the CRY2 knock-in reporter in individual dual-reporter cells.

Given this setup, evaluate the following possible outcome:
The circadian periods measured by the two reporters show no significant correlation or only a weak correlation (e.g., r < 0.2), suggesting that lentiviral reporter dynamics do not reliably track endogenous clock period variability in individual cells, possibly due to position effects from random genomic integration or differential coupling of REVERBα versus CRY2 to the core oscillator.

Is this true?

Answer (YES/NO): YES